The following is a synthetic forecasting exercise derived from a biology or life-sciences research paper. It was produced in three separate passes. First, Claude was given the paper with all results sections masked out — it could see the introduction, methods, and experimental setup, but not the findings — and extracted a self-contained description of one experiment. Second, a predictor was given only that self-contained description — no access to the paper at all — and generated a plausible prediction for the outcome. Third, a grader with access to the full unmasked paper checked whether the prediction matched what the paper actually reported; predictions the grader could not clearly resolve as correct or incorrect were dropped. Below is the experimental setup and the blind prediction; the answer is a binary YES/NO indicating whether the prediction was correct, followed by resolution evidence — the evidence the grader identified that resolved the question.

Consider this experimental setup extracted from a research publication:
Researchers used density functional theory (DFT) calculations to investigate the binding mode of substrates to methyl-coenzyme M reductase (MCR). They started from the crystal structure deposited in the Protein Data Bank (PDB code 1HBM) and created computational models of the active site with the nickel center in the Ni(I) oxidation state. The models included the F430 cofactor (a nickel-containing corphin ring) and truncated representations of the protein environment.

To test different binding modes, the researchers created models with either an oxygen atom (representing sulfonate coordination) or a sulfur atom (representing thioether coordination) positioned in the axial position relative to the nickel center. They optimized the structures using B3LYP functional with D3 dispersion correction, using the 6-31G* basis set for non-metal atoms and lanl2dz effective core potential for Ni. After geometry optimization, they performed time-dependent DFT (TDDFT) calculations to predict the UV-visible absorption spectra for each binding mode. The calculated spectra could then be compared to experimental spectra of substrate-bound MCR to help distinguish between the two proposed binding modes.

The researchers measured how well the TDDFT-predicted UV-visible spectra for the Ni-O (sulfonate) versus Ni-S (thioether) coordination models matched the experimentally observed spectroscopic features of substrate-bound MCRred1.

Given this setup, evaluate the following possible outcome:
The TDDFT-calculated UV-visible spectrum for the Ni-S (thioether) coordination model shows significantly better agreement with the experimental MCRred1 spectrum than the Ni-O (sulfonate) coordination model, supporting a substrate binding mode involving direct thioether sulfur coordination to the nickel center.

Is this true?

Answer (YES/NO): NO